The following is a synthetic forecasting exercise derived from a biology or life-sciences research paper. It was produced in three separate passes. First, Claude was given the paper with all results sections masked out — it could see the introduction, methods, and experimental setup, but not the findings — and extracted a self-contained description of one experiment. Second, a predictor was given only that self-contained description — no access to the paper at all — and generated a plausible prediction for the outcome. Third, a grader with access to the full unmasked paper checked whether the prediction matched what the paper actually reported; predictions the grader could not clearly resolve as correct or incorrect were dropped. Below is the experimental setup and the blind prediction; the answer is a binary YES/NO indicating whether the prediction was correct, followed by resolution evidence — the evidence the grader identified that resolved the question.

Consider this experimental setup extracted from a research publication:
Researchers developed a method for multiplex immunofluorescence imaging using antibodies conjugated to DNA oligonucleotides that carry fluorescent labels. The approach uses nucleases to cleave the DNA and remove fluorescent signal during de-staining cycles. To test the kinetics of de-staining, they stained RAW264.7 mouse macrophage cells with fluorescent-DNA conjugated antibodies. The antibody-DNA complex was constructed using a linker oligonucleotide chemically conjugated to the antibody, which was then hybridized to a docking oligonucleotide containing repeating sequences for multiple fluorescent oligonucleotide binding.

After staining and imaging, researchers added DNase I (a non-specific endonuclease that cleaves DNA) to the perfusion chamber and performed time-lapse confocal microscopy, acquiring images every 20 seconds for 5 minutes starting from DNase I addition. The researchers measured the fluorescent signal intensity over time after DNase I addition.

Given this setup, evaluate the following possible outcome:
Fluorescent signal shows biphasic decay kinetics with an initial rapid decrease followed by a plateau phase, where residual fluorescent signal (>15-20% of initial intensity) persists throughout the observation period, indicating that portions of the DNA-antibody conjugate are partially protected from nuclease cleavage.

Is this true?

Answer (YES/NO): NO